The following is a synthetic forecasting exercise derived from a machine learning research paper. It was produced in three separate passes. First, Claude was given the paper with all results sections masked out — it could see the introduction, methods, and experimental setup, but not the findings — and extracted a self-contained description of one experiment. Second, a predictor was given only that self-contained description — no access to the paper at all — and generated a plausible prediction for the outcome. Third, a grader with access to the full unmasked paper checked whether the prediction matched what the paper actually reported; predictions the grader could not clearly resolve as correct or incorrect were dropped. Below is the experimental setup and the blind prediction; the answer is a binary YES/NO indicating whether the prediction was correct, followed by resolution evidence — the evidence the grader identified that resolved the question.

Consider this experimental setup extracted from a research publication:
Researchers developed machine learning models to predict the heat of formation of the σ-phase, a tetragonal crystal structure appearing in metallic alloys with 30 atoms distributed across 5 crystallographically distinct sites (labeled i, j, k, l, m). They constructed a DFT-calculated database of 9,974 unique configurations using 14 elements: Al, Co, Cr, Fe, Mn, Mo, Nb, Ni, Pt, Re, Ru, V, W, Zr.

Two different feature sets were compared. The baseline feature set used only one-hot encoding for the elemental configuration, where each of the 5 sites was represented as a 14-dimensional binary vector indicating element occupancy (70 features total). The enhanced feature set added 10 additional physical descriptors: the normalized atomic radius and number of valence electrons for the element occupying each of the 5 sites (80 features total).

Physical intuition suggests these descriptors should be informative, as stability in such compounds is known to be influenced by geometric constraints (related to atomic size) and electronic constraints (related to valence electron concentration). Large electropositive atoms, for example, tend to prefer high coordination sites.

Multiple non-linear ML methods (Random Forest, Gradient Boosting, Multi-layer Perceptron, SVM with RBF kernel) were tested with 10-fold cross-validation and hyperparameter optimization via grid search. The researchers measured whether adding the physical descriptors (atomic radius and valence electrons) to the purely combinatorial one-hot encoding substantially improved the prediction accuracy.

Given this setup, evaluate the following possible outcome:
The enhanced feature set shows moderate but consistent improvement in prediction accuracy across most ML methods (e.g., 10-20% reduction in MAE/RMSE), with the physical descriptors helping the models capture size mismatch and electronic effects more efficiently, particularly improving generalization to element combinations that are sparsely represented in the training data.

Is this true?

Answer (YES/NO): NO